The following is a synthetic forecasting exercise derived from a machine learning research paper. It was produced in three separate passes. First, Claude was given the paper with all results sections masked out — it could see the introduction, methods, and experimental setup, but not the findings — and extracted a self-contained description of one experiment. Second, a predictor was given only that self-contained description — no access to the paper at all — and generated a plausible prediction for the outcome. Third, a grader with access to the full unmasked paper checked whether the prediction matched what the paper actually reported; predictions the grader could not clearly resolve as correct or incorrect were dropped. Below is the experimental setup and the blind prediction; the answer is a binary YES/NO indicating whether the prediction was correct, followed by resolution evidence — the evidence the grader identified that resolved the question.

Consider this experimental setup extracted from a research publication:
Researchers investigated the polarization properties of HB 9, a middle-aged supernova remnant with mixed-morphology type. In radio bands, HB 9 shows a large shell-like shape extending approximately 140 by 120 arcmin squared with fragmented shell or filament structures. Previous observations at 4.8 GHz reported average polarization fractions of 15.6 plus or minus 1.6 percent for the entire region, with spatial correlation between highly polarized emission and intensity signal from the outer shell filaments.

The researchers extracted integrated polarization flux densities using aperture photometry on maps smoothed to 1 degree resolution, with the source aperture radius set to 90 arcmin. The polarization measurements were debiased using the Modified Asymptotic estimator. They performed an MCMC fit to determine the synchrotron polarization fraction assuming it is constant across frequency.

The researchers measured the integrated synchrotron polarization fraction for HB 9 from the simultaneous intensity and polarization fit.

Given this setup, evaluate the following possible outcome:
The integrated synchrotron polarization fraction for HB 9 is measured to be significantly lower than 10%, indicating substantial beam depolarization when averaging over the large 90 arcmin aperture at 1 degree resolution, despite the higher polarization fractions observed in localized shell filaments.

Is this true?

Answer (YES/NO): YES